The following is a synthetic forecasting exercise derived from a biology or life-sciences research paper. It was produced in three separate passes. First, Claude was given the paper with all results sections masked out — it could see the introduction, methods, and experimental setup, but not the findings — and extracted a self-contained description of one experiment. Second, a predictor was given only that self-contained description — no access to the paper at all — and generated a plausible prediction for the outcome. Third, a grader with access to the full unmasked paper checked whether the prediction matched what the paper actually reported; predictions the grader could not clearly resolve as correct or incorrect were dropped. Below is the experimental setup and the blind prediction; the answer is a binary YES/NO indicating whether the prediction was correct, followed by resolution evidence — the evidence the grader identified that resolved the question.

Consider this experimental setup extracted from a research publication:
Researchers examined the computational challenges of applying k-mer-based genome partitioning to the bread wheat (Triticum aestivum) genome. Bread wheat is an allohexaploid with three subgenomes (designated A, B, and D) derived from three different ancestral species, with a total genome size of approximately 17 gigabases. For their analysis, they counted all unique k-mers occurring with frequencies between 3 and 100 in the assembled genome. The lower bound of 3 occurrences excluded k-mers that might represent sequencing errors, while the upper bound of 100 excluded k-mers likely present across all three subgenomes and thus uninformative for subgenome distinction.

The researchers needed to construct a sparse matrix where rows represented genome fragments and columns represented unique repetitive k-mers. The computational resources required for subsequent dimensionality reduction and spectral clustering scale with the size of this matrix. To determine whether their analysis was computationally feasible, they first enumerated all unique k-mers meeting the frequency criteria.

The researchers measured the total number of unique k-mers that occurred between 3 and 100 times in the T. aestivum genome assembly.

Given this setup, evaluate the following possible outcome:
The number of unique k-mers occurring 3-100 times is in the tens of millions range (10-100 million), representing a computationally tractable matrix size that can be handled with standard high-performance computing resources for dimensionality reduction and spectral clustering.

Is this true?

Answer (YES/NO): NO